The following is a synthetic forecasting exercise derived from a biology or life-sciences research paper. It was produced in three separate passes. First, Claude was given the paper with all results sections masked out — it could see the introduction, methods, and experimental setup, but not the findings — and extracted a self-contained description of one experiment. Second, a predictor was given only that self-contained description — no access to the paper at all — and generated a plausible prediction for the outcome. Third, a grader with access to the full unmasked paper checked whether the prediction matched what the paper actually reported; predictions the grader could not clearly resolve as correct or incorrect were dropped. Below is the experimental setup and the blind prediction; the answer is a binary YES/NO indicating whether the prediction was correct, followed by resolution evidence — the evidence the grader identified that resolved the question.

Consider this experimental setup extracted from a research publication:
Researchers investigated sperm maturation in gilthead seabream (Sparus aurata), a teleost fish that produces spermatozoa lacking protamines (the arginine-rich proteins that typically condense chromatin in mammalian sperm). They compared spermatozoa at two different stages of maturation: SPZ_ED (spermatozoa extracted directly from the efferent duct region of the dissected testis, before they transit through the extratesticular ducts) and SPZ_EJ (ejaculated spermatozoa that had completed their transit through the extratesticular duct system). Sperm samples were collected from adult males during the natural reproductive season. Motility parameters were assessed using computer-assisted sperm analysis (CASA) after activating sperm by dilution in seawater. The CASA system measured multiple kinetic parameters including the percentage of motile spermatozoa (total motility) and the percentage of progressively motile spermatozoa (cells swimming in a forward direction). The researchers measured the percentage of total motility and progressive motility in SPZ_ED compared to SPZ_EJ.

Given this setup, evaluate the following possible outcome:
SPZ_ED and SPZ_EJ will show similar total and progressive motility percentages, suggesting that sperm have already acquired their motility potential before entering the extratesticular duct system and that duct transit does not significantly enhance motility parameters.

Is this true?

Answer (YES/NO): NO